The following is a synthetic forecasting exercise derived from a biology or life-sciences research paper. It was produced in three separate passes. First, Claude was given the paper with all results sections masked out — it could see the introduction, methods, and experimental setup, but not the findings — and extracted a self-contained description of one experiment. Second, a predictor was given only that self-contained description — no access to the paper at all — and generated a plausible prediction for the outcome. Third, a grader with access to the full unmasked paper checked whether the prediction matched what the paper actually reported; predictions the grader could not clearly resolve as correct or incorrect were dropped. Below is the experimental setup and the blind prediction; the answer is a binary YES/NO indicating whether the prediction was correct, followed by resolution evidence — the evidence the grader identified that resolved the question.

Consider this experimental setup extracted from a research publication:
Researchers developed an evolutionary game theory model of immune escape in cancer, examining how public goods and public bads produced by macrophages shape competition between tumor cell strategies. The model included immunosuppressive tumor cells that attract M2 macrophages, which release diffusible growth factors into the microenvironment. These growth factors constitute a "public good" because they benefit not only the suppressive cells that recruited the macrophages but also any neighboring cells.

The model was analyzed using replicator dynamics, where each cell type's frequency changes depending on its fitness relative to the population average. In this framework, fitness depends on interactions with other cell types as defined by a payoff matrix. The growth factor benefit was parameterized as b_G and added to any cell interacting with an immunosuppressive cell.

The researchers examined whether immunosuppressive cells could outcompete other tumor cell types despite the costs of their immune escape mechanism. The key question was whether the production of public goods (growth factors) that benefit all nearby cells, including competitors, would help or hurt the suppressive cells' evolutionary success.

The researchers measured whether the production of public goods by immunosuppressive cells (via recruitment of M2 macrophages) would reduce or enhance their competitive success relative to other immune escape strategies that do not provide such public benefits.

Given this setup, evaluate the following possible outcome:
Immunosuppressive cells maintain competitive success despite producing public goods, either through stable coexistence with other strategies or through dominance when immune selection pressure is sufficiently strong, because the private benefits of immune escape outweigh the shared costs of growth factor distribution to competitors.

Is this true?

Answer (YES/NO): YES